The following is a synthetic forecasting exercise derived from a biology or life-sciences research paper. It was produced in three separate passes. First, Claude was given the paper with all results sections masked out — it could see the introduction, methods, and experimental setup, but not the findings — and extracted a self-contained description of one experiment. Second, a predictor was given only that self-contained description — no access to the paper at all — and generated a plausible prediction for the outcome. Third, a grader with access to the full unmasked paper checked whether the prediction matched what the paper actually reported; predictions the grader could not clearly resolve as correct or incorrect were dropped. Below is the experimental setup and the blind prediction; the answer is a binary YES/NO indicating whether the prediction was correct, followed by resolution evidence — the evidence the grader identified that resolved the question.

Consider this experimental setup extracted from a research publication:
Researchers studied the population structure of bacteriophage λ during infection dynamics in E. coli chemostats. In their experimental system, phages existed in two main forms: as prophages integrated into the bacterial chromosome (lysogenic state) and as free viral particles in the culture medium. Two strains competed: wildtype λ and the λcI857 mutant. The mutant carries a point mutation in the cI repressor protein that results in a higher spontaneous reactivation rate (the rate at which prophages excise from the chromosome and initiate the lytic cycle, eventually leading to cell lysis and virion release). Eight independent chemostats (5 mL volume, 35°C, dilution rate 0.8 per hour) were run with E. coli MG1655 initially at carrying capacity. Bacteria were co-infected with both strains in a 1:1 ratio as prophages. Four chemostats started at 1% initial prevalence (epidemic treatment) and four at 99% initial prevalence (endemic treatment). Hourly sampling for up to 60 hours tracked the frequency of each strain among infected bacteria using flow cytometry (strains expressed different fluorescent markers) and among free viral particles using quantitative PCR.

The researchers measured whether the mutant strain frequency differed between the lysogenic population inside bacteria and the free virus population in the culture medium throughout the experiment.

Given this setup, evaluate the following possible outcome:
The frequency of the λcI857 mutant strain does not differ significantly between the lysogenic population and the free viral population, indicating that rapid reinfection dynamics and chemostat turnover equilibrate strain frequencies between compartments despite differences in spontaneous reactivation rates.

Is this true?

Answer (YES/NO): NO